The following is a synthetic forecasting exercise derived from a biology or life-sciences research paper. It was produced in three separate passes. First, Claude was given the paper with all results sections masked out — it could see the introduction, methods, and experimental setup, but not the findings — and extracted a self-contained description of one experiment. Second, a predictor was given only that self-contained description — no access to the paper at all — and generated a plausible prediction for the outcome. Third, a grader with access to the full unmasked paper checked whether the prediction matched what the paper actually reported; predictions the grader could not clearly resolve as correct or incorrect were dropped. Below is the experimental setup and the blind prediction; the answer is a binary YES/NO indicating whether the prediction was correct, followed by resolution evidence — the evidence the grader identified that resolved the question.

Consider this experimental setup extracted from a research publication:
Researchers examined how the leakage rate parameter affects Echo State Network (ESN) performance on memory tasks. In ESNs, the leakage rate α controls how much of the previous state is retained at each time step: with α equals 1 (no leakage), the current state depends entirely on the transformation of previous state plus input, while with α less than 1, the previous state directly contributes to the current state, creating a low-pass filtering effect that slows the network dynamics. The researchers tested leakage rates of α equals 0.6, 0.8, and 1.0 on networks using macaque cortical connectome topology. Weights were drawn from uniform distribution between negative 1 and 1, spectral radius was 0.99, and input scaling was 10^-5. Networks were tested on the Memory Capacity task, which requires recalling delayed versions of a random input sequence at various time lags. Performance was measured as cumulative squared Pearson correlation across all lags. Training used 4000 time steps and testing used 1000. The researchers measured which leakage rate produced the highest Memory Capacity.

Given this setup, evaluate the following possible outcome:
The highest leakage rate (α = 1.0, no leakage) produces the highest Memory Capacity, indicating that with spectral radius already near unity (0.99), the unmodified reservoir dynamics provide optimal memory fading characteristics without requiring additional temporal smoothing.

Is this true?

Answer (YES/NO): YES